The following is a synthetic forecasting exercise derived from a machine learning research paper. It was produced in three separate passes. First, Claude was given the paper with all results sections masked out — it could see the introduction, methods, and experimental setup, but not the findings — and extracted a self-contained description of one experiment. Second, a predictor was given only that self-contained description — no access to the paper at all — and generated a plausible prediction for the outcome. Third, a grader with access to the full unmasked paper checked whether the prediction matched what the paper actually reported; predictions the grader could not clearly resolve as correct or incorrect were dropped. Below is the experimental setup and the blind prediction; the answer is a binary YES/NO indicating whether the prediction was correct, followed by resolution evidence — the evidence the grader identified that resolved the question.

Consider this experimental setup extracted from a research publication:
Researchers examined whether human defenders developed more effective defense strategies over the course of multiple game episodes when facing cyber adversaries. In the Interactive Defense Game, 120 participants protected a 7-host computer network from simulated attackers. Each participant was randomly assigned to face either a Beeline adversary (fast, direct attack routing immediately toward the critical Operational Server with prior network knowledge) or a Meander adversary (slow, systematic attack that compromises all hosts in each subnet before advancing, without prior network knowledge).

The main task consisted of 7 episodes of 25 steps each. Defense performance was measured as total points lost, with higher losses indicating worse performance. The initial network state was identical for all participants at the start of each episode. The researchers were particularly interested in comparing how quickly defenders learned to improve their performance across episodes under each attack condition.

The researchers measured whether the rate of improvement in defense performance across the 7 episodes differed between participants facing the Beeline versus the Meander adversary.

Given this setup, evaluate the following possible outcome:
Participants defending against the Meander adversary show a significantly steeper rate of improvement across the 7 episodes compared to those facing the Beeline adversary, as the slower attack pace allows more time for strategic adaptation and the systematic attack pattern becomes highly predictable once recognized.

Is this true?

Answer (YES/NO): NO